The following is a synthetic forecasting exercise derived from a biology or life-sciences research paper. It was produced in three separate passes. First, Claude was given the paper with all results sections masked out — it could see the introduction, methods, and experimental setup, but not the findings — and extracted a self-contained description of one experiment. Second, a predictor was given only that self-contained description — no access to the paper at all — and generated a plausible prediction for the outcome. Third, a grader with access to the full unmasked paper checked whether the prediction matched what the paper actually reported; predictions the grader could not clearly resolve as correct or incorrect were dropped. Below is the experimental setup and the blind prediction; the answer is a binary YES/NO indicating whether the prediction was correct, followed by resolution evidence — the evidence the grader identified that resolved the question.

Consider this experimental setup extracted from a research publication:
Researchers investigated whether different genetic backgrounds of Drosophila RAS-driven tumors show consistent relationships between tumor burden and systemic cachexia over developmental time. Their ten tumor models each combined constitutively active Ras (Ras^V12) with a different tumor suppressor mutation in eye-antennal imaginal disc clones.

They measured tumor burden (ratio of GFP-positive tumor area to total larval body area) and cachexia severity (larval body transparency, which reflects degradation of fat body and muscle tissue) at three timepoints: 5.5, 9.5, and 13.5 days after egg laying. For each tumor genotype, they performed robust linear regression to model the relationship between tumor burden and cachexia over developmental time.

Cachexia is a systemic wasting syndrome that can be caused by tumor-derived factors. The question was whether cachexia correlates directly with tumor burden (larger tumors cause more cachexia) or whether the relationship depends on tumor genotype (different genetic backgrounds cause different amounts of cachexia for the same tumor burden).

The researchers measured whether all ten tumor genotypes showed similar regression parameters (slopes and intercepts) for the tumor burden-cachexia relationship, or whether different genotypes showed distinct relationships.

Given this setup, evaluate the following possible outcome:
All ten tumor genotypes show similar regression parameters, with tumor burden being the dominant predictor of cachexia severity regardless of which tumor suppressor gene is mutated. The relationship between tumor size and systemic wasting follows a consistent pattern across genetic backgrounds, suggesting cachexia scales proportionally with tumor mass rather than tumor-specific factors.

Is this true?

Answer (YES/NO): NO